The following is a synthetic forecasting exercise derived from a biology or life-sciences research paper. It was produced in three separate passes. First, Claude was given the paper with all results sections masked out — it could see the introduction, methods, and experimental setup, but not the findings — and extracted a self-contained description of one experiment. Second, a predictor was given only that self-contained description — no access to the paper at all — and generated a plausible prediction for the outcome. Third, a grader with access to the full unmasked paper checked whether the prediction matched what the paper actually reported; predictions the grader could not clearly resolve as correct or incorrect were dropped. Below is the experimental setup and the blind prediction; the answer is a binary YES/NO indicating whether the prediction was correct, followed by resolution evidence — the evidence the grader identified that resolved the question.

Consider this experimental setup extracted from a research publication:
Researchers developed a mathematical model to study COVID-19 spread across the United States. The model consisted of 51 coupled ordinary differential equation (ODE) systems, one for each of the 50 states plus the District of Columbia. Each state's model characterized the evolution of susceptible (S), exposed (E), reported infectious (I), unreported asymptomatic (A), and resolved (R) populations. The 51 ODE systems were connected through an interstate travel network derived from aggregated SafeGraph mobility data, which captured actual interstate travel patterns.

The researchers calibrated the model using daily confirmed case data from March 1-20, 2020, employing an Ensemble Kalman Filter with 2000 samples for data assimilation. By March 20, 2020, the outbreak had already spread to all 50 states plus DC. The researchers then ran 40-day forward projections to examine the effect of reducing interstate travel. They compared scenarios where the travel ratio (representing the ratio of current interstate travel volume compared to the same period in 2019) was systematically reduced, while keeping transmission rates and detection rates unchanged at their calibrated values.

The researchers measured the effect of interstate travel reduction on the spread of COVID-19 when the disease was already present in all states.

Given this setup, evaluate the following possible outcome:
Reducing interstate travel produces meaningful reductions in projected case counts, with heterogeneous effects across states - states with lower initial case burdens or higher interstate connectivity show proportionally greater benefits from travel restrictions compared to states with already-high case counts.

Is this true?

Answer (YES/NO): NO